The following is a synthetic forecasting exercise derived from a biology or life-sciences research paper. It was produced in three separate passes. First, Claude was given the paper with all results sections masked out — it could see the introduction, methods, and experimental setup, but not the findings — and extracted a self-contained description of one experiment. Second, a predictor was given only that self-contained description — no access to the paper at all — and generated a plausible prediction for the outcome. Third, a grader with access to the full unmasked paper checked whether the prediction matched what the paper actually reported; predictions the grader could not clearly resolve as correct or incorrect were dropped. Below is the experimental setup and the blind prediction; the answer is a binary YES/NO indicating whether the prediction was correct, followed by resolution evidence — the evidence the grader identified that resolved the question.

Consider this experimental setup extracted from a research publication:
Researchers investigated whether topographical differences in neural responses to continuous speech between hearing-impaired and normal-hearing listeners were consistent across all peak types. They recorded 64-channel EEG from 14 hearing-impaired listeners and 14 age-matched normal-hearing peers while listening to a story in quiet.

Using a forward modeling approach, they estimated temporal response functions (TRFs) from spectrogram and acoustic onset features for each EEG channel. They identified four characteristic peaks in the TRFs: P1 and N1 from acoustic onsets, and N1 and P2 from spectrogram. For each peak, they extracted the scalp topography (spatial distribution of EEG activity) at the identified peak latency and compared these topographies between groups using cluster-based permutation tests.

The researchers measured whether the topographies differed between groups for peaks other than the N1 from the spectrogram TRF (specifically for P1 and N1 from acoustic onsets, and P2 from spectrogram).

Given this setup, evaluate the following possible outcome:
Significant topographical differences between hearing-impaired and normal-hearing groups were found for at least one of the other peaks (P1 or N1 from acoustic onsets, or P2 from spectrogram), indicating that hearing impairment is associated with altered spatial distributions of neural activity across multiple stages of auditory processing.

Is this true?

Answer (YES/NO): NO